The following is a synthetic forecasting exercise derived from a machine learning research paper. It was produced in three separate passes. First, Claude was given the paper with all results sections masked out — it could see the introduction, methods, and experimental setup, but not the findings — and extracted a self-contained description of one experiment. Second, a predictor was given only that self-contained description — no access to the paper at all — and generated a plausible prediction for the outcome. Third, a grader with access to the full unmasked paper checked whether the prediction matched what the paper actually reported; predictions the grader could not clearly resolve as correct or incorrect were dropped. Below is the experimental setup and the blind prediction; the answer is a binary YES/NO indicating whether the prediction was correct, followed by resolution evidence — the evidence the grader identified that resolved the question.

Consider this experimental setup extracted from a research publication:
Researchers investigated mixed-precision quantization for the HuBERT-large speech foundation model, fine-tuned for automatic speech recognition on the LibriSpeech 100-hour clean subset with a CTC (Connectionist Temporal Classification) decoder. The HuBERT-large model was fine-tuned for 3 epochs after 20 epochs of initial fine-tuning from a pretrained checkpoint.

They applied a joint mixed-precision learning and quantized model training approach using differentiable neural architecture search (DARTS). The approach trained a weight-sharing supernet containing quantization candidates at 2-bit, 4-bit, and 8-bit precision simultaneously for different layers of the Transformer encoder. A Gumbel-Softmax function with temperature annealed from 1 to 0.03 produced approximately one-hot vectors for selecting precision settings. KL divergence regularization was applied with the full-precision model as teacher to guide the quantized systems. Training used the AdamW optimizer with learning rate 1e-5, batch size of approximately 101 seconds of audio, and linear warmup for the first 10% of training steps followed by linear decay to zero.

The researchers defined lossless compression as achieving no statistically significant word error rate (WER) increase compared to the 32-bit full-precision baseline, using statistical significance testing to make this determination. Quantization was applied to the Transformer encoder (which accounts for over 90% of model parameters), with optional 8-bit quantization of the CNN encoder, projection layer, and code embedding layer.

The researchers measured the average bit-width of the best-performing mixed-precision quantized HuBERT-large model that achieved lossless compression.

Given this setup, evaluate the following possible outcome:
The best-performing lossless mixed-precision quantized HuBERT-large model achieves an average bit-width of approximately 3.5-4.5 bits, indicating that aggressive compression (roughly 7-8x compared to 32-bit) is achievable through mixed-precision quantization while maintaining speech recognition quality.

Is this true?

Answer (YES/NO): YES